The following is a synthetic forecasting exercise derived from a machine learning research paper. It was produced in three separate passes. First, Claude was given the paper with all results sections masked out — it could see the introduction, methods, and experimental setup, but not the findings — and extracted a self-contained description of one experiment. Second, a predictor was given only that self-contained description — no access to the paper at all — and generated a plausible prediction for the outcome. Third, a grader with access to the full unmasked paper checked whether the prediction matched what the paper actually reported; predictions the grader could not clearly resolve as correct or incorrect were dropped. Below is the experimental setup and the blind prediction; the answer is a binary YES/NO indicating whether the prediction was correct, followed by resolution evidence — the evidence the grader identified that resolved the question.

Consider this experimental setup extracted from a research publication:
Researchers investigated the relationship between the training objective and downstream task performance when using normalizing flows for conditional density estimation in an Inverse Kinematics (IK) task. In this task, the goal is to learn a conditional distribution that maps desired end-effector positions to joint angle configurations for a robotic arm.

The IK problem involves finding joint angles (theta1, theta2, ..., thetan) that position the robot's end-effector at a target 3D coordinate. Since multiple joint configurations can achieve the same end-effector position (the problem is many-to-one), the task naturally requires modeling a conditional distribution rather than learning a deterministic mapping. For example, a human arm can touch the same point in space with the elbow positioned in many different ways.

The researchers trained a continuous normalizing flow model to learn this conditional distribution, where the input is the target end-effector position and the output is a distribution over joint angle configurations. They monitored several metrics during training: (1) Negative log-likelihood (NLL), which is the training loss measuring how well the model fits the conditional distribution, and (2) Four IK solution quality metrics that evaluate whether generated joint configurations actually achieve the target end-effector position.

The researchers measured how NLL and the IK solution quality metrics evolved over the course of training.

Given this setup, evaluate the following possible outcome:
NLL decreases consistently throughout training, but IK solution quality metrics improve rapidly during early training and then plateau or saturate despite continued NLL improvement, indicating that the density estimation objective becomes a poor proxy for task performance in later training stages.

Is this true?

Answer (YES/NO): YES